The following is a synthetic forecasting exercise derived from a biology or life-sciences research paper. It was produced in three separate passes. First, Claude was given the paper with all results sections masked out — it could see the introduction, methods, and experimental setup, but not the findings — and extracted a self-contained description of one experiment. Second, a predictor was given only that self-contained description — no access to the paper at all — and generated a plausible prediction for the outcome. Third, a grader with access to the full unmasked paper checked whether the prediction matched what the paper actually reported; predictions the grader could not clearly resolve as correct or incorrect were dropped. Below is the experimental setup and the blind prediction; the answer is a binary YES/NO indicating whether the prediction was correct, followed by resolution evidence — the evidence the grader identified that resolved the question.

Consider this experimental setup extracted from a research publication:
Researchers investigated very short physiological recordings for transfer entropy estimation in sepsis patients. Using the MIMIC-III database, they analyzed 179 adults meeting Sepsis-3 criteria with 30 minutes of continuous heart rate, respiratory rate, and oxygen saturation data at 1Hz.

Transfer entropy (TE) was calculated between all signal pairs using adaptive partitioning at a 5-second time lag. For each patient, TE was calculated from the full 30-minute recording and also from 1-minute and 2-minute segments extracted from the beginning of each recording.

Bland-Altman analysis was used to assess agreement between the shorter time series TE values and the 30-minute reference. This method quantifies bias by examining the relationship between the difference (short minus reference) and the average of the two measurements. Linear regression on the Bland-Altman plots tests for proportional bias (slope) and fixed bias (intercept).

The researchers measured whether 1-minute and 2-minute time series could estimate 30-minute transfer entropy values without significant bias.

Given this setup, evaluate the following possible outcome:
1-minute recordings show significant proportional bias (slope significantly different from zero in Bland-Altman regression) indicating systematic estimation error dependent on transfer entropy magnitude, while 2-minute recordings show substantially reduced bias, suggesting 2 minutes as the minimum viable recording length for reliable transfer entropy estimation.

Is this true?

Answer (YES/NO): NO